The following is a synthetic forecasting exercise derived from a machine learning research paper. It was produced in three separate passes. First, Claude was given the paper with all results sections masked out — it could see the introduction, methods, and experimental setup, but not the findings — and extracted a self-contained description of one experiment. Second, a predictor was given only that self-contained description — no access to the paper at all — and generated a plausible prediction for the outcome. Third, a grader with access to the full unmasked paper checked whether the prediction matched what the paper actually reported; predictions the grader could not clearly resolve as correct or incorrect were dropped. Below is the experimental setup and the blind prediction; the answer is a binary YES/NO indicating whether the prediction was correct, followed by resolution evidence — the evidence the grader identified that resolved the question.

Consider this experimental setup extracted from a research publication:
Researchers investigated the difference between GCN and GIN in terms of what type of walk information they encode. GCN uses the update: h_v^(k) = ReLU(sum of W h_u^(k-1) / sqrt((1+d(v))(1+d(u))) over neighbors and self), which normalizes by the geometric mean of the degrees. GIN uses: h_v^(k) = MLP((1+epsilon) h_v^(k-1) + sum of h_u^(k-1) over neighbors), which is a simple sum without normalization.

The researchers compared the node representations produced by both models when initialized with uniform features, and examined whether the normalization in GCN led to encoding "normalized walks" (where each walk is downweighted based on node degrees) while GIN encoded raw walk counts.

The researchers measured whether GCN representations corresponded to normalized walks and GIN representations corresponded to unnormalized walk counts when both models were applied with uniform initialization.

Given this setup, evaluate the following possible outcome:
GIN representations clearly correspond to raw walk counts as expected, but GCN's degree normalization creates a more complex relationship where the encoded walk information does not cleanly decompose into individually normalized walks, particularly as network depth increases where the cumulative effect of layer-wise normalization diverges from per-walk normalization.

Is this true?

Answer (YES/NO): NO